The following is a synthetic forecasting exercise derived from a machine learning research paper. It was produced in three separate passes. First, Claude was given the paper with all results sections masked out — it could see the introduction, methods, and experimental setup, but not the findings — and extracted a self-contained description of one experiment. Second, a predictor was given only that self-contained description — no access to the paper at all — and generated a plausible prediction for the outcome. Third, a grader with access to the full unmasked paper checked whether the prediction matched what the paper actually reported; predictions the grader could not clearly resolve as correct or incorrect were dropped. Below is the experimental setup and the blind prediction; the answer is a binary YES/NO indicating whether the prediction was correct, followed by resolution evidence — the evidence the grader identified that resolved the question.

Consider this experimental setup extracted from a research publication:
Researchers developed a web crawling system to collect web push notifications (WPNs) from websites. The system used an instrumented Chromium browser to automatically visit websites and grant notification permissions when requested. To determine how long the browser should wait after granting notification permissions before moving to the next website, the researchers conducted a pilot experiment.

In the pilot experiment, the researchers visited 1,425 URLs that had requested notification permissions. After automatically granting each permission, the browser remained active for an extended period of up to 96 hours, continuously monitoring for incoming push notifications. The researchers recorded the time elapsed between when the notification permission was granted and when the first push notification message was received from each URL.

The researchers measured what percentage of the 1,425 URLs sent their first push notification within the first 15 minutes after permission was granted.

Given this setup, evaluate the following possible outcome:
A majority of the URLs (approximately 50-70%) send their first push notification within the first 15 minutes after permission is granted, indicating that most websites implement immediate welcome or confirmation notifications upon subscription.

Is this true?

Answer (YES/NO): NO